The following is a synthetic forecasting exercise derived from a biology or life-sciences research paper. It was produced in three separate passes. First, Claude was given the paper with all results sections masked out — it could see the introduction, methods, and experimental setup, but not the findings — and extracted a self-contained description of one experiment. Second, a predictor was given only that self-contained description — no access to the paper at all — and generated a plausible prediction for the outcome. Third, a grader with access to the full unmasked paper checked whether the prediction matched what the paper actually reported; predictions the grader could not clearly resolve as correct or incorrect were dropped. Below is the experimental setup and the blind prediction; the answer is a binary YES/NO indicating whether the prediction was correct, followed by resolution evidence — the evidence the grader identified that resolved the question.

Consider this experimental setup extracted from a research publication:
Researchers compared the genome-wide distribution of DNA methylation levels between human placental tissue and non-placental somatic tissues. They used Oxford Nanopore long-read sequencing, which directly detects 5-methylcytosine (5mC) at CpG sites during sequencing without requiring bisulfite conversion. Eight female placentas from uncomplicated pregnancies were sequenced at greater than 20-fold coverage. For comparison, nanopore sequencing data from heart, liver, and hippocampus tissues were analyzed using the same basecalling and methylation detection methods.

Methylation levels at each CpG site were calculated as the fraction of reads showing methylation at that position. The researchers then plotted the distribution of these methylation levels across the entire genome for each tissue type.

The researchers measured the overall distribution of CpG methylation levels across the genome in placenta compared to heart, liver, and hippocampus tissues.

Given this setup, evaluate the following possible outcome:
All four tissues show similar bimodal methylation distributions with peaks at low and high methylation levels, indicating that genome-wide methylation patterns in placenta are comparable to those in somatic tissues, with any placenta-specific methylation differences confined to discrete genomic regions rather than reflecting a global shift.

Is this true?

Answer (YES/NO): NO